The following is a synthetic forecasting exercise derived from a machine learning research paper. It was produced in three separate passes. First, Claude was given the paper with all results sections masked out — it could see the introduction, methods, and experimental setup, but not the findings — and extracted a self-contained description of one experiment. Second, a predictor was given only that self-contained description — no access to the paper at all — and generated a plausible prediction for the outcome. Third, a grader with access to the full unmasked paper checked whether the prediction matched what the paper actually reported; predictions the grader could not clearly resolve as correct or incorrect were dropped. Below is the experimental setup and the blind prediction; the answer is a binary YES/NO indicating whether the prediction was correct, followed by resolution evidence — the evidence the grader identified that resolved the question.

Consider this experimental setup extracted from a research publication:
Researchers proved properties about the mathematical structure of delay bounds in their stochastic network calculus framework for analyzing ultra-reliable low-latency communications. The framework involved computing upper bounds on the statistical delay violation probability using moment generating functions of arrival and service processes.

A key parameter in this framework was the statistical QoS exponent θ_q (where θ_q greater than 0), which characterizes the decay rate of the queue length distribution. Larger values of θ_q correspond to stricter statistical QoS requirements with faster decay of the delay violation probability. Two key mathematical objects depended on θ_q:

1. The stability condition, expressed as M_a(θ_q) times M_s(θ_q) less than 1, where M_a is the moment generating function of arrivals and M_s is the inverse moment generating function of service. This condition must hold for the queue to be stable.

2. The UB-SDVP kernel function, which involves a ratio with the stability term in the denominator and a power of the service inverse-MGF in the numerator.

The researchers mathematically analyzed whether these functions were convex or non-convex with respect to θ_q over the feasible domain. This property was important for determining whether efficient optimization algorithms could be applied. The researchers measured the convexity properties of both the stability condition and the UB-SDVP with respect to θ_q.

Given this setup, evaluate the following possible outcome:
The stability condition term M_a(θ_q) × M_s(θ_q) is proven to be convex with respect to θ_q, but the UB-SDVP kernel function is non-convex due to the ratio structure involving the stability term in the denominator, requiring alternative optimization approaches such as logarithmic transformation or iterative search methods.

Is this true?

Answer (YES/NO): NO